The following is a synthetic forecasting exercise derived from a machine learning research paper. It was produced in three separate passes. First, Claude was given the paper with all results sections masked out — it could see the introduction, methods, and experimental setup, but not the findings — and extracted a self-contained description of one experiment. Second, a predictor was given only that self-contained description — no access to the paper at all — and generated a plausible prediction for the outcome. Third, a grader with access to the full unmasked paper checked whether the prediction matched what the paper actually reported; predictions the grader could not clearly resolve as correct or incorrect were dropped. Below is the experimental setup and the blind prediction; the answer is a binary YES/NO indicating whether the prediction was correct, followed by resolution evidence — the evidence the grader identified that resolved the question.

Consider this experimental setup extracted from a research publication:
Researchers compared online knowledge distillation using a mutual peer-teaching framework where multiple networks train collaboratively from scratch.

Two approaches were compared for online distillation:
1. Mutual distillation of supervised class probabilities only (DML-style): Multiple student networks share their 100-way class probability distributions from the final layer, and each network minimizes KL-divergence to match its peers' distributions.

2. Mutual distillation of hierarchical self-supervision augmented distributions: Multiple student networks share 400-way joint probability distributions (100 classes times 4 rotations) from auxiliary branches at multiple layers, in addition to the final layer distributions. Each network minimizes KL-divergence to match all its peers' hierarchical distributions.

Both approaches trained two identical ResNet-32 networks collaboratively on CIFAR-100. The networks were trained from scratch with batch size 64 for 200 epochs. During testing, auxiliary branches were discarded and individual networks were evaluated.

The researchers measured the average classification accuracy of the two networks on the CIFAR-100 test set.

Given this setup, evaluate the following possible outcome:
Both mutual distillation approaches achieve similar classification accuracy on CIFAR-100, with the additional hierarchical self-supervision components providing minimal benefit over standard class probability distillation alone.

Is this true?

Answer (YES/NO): NO